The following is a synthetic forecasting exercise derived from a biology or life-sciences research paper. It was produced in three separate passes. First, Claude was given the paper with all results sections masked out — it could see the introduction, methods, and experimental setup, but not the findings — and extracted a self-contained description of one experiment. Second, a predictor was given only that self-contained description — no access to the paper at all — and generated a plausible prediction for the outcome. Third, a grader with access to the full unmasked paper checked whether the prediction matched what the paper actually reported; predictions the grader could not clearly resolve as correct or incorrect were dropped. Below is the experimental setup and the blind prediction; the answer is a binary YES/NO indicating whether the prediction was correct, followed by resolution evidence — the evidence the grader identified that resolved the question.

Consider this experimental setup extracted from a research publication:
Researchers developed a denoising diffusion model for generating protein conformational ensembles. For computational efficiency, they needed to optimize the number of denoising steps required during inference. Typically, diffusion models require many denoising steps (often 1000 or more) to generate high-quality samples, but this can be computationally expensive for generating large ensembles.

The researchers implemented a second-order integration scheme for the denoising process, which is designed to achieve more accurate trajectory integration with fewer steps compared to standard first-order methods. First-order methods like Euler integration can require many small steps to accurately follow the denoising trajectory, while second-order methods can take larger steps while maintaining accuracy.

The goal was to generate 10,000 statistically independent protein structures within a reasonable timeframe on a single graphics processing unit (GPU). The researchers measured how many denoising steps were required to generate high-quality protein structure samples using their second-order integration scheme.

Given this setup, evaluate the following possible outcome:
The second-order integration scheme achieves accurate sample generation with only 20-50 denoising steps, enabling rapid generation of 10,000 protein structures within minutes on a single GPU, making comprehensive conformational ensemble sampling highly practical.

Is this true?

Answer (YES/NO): NO